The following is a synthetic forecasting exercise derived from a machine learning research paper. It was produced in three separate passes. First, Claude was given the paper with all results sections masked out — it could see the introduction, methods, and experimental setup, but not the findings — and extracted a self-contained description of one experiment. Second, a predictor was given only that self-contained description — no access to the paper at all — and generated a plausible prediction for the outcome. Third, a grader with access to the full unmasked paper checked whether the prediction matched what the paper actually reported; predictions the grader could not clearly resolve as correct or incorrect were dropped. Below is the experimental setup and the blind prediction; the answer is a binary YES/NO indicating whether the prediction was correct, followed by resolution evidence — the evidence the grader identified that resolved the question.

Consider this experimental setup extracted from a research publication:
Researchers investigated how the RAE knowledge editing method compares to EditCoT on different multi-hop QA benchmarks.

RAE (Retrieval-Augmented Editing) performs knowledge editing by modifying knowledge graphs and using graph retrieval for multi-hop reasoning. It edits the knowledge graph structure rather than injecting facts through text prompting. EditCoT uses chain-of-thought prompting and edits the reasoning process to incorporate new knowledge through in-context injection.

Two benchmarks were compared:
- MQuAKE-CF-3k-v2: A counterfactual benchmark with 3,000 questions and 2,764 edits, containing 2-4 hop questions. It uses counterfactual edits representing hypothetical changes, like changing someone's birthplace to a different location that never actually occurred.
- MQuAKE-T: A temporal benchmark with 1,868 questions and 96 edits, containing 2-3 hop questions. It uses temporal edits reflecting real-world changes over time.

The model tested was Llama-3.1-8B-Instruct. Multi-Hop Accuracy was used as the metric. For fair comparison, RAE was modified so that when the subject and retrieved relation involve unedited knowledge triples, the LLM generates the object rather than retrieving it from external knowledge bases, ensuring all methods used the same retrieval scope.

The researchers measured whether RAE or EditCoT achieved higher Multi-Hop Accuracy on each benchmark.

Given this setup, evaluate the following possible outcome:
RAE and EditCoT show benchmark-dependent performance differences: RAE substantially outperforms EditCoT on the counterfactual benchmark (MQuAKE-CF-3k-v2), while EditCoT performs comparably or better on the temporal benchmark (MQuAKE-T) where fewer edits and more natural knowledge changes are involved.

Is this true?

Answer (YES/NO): YES